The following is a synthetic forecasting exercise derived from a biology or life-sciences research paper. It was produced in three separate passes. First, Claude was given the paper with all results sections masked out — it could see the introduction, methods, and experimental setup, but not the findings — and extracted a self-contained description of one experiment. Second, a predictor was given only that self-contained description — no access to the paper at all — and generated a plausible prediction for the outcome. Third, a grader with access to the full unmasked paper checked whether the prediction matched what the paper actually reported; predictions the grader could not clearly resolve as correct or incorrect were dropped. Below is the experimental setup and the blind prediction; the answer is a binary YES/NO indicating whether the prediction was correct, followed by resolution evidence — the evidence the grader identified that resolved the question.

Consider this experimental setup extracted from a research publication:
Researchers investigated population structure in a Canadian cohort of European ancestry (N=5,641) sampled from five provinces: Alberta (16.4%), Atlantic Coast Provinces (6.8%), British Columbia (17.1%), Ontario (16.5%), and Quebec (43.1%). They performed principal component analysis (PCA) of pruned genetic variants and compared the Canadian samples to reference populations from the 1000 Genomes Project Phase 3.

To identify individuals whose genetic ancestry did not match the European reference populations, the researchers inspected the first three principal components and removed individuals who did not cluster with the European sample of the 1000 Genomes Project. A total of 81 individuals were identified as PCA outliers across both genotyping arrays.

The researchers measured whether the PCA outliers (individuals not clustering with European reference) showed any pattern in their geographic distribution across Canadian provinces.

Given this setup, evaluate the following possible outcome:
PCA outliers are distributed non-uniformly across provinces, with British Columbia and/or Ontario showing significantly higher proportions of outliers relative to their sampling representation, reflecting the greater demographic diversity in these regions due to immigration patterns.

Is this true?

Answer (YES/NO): NO